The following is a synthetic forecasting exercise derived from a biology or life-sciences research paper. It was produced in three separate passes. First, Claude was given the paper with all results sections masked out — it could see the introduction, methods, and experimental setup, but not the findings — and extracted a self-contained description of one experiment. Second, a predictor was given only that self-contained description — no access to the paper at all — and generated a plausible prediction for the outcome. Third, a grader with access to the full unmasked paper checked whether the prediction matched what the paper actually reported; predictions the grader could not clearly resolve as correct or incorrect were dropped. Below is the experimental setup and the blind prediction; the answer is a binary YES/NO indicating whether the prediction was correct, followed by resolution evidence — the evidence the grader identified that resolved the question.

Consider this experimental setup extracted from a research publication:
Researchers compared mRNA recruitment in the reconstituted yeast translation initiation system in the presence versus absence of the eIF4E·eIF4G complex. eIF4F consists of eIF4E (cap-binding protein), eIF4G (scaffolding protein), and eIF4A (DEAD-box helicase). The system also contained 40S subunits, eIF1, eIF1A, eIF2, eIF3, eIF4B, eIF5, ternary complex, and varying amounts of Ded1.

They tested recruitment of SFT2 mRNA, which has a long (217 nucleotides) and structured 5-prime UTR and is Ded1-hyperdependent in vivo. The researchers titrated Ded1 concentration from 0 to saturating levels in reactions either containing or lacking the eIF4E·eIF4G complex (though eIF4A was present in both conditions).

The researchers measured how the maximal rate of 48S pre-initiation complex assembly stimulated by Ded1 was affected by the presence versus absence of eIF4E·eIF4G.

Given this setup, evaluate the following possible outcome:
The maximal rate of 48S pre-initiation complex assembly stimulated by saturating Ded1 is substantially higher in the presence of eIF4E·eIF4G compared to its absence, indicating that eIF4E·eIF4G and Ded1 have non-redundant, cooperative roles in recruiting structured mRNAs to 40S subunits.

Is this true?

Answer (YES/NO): YES